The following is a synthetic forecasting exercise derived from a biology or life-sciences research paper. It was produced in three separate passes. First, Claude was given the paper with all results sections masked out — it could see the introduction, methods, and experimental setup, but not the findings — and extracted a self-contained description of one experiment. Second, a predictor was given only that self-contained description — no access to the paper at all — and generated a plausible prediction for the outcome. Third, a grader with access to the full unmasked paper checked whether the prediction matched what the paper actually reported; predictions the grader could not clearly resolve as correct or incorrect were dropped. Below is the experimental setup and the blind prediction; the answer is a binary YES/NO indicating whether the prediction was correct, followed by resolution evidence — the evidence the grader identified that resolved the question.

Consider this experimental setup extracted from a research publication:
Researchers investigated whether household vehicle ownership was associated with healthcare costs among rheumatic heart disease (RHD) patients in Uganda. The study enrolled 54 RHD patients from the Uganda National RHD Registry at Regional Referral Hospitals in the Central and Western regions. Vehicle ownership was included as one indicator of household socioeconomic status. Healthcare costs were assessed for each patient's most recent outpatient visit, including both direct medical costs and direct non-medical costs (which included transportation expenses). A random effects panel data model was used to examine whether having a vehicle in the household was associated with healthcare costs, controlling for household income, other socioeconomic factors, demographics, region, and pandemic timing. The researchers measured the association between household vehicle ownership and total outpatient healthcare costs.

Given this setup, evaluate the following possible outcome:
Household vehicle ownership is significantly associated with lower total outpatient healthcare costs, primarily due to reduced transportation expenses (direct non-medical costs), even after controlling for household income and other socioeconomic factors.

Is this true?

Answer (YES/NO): NO